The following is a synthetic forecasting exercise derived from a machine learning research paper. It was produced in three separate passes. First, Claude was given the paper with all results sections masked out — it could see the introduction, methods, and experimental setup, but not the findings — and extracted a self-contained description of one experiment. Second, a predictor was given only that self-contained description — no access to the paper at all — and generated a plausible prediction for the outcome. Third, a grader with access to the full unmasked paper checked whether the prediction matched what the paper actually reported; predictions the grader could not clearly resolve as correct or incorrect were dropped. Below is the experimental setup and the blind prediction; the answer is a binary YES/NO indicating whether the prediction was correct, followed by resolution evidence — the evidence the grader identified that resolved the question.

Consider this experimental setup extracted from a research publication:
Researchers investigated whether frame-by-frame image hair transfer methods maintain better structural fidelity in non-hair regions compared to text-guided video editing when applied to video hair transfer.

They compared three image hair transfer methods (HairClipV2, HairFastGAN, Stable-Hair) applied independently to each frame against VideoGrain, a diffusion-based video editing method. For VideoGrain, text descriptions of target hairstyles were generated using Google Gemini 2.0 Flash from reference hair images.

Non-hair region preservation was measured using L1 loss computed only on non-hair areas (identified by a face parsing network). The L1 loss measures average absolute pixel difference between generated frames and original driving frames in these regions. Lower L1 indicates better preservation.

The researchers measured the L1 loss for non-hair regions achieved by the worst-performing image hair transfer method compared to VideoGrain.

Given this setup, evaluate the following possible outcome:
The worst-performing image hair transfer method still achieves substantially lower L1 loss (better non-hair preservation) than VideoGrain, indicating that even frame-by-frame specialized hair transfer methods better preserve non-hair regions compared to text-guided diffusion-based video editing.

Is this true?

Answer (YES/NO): YES